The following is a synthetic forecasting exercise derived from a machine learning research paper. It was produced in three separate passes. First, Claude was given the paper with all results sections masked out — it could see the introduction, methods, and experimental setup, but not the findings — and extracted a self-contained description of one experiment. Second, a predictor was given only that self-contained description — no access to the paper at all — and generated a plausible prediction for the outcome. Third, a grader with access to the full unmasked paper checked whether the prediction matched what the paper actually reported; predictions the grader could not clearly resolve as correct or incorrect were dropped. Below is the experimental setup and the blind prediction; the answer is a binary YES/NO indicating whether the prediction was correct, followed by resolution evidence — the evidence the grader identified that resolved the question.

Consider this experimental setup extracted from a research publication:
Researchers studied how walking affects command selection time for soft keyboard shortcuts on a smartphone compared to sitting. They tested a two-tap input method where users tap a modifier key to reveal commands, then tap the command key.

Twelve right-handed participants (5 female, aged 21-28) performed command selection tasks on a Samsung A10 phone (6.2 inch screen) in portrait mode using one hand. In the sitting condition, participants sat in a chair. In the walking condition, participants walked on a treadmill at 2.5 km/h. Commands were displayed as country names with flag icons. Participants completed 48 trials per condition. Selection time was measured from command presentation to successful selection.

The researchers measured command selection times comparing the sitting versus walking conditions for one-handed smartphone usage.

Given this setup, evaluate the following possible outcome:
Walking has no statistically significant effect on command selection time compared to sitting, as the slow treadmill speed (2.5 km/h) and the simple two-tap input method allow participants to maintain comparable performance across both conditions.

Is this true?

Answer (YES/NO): YES